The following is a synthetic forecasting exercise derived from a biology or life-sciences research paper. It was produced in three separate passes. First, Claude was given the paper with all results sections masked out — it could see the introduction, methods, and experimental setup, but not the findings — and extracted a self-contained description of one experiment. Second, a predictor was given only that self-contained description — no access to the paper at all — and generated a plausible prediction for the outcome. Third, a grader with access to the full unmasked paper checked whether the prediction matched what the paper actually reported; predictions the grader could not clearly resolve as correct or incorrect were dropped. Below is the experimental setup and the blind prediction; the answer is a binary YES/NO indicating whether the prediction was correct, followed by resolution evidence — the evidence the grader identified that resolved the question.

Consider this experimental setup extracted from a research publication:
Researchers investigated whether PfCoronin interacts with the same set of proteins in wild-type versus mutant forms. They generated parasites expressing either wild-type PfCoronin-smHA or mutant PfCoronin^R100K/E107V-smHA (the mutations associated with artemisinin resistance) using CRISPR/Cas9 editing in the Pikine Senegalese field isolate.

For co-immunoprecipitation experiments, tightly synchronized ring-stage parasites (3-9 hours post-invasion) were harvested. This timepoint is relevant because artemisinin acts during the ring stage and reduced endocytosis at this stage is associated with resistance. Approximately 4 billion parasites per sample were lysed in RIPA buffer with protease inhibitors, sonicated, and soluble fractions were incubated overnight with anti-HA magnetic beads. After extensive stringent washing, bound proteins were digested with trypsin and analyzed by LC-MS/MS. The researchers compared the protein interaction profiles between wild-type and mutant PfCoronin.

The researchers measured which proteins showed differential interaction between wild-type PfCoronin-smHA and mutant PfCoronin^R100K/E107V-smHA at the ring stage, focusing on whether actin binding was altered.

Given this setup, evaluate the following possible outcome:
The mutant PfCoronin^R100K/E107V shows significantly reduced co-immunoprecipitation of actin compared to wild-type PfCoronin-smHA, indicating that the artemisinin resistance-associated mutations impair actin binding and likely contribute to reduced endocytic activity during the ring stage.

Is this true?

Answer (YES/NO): YES